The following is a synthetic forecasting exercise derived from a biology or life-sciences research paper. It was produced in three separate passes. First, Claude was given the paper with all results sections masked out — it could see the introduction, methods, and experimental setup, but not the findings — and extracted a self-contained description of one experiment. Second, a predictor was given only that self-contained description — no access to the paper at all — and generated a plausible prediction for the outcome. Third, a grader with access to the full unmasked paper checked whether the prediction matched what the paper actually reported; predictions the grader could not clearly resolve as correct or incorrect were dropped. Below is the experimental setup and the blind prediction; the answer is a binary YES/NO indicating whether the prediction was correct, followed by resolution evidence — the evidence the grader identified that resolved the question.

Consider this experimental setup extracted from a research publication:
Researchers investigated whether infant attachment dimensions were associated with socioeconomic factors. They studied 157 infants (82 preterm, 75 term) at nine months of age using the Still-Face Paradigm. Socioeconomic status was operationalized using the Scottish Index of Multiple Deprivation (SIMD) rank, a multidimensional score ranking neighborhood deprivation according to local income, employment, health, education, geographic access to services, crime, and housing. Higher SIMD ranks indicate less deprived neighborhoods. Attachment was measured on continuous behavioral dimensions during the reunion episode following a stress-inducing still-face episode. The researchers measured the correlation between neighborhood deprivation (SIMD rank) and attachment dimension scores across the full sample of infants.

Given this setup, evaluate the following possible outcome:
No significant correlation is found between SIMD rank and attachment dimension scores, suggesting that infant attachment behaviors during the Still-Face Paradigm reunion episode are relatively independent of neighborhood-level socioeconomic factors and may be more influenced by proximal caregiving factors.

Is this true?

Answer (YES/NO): NO